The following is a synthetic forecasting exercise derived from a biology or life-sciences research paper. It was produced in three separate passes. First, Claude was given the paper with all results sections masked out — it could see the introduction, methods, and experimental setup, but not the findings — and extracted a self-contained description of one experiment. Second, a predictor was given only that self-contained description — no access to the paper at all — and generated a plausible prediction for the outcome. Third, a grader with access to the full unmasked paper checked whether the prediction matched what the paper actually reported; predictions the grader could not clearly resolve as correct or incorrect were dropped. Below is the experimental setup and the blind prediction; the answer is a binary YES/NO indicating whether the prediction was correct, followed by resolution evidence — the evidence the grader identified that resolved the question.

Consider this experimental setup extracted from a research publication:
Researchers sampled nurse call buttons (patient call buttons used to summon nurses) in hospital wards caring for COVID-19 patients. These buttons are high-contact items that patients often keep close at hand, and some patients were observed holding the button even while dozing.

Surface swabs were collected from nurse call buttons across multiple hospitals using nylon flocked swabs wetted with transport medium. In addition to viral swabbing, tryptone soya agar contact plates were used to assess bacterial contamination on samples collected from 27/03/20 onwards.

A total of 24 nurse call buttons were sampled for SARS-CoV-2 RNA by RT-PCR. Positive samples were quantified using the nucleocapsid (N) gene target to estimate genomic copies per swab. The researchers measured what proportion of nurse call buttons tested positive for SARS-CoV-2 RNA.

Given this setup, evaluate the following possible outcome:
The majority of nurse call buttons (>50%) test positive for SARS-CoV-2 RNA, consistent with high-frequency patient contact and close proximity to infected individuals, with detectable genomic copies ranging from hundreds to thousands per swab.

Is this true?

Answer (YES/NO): NO